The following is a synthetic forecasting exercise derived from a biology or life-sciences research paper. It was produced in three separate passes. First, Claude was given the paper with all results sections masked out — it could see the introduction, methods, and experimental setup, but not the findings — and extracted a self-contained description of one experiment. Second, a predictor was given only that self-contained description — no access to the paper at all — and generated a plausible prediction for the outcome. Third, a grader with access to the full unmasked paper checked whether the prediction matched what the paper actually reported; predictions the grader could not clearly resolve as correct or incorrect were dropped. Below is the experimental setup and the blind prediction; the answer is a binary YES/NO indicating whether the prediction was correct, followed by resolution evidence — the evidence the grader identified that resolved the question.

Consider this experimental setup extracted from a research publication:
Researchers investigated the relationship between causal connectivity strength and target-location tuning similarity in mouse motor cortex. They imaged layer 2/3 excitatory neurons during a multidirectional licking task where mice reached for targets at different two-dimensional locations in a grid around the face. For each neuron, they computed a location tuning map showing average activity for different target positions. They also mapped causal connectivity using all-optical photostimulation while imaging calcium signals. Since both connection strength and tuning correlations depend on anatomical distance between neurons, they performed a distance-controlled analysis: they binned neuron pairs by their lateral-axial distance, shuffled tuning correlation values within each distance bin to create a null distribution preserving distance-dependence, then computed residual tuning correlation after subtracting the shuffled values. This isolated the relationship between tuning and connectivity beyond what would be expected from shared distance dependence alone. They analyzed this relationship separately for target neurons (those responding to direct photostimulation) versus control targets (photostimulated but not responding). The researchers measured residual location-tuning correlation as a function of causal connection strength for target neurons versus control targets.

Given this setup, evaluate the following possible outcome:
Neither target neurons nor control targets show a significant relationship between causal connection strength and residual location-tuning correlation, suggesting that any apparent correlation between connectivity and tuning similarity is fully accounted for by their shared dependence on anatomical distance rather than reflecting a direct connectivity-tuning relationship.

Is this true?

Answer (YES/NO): NO